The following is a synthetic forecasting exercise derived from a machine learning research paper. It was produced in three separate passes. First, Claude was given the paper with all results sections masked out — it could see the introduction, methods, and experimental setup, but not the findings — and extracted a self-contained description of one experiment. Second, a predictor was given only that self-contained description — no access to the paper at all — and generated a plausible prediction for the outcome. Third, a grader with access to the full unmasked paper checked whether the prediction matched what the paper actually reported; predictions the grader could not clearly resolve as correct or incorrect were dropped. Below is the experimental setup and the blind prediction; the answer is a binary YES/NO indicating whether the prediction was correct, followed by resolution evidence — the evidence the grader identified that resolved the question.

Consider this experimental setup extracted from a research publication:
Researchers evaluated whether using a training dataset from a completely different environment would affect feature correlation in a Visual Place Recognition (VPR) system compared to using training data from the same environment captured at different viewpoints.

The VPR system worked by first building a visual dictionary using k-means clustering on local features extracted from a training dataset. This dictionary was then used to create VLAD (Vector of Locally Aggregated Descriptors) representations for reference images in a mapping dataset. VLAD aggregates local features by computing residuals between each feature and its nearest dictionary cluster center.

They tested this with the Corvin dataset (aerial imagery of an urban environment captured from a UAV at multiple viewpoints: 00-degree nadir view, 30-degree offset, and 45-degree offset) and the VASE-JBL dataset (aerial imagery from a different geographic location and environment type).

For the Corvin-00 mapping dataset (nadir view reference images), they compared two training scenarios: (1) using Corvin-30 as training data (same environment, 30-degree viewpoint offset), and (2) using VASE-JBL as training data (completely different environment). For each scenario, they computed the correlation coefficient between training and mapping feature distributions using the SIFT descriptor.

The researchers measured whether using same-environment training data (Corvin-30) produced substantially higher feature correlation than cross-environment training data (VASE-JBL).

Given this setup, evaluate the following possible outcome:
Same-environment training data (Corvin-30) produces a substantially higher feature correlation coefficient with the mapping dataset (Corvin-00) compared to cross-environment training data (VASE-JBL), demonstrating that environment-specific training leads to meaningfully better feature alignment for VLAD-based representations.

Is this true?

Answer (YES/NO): NO